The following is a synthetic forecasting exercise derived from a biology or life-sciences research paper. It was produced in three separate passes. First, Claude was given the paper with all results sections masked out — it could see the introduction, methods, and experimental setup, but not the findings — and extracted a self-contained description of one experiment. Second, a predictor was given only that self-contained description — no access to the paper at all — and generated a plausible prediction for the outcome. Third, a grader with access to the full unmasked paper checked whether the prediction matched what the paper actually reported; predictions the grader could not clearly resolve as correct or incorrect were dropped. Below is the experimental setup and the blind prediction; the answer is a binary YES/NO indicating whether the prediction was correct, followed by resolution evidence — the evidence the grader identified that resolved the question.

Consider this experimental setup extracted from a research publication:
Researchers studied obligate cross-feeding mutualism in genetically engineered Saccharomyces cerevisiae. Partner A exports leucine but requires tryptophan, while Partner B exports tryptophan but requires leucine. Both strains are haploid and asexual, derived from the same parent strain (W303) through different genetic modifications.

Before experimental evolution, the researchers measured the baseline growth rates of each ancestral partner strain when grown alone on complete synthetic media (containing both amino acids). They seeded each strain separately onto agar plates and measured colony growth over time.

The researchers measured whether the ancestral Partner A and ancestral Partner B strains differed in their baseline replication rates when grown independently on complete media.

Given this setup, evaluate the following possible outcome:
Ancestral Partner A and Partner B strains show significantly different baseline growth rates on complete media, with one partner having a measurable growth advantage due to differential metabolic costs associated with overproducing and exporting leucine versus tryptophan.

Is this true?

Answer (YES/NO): NO